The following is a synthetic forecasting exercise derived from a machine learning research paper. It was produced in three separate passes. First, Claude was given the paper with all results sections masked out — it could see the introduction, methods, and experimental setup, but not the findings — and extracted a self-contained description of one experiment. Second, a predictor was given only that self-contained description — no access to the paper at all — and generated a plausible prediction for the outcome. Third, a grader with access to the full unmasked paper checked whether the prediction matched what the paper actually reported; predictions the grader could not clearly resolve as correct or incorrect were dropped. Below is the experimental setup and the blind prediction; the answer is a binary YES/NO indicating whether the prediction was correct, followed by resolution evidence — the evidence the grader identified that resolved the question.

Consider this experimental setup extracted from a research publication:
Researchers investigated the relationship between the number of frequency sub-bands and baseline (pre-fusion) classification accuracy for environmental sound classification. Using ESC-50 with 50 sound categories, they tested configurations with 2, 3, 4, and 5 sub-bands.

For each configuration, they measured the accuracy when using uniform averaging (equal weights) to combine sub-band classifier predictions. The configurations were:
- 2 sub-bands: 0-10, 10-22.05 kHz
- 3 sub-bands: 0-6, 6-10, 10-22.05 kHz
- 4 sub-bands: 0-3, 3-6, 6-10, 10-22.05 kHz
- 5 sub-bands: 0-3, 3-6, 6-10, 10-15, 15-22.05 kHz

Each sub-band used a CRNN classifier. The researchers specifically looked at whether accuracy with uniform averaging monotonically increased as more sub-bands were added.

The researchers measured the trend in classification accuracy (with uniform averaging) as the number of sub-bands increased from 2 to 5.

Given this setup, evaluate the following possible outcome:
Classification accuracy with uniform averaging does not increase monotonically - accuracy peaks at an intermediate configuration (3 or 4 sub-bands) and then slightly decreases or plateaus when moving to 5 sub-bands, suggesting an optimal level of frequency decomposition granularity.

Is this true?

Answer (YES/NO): YES